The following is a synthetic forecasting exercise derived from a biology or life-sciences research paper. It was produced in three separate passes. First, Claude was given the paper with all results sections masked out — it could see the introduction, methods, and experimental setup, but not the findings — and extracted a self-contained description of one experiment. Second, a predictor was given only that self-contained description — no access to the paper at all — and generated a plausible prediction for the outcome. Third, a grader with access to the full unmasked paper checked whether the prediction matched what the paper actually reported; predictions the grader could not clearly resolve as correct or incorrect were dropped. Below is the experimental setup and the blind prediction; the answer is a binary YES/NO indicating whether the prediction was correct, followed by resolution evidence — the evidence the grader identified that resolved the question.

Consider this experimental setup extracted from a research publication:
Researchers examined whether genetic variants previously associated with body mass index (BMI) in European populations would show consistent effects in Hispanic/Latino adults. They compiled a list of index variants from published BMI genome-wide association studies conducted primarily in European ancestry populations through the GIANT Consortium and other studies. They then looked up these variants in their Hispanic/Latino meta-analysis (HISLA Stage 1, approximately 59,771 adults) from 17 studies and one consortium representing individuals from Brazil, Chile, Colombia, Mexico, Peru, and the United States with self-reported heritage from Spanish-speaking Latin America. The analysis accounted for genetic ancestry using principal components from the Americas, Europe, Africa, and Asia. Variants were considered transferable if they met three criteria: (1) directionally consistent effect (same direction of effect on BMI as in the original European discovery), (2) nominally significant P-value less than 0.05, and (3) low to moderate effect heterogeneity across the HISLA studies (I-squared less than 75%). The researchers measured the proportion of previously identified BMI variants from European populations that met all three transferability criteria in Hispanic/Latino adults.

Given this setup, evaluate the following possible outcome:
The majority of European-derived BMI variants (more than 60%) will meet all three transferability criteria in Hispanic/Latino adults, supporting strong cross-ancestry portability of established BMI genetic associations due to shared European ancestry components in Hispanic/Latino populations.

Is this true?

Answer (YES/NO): NO